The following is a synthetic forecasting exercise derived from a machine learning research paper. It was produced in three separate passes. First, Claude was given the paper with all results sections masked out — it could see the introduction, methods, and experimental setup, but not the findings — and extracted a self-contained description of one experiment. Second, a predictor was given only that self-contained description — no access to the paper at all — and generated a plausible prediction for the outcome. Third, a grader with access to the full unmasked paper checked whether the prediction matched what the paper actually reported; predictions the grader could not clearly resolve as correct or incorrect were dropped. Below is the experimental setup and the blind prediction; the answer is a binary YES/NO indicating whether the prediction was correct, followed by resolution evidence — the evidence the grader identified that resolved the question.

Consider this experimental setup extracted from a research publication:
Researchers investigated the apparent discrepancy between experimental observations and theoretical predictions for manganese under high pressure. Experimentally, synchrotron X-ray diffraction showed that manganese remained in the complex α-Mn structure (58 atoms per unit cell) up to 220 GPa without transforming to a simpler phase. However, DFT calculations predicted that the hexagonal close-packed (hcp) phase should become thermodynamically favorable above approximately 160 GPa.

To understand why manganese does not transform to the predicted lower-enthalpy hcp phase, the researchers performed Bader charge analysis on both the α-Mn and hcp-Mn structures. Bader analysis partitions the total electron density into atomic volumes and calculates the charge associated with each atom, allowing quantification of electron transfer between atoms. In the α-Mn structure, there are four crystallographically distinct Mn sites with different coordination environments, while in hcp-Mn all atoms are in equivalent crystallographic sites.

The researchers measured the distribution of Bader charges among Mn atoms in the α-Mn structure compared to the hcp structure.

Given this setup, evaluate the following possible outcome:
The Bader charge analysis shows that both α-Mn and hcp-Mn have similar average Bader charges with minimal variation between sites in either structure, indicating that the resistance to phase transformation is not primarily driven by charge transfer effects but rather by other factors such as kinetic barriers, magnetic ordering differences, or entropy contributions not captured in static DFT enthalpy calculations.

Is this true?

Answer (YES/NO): NO